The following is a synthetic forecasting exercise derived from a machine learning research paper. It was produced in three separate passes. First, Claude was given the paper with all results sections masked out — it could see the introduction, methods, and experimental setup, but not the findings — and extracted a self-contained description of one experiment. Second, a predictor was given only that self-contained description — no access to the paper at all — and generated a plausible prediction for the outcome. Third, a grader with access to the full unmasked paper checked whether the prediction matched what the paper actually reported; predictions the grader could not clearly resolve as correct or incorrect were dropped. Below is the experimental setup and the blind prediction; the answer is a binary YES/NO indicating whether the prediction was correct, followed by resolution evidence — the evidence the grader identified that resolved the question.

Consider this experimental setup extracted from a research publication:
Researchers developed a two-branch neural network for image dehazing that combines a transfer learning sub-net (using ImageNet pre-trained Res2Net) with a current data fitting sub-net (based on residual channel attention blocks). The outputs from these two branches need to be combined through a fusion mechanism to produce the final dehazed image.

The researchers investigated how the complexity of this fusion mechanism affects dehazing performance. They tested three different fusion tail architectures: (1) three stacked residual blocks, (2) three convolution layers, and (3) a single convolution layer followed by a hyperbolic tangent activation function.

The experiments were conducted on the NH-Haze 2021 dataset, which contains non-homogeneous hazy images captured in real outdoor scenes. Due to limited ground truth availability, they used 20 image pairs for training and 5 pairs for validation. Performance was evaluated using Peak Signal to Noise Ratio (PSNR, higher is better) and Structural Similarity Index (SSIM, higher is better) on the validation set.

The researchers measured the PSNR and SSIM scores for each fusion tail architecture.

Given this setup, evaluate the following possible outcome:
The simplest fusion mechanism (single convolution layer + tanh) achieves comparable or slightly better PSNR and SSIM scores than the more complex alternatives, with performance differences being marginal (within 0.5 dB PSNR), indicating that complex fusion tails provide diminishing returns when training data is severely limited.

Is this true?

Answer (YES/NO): YES